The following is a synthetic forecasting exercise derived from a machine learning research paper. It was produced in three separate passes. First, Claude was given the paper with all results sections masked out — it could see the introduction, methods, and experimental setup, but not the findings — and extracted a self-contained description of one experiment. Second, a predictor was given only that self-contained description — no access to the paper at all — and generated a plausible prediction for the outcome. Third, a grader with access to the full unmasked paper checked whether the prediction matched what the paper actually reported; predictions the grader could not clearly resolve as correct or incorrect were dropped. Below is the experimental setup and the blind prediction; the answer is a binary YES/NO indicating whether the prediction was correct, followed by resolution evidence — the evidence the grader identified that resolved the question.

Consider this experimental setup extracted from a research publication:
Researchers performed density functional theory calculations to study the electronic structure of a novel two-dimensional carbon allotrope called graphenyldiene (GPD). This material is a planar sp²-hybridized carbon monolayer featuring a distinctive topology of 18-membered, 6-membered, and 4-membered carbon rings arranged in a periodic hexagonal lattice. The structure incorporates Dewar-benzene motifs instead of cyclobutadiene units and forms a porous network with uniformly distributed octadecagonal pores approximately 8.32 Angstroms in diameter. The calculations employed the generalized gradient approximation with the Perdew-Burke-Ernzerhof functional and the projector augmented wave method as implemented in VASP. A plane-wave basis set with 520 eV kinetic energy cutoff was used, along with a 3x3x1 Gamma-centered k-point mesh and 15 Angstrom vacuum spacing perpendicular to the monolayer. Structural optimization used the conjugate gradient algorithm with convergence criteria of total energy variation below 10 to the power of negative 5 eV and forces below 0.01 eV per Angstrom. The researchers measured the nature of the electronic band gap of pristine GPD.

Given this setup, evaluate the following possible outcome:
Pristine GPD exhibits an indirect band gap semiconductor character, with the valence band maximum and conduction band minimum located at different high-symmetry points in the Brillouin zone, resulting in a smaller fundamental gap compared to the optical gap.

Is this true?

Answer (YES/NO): NO